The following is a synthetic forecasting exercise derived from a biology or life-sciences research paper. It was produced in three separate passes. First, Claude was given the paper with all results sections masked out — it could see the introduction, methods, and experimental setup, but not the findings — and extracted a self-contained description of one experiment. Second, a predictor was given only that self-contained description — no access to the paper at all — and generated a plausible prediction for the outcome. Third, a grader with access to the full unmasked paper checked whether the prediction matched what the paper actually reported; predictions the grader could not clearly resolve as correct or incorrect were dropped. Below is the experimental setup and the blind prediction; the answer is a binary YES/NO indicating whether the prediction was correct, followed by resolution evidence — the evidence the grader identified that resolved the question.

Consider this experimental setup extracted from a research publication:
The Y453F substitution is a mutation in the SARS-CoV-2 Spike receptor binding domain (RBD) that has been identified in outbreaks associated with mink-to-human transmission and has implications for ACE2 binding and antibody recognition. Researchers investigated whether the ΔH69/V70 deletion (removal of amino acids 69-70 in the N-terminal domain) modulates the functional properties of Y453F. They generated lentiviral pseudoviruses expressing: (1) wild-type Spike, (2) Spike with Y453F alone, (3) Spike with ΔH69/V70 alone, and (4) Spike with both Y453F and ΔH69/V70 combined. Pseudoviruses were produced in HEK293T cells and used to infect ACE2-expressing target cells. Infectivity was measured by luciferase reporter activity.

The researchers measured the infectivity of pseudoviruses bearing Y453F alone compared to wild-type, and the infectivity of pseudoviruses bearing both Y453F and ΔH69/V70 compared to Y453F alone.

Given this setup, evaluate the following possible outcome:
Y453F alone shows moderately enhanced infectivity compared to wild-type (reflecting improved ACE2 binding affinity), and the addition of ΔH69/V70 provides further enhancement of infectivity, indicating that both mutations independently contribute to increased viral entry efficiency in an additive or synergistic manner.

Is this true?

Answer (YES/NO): NO